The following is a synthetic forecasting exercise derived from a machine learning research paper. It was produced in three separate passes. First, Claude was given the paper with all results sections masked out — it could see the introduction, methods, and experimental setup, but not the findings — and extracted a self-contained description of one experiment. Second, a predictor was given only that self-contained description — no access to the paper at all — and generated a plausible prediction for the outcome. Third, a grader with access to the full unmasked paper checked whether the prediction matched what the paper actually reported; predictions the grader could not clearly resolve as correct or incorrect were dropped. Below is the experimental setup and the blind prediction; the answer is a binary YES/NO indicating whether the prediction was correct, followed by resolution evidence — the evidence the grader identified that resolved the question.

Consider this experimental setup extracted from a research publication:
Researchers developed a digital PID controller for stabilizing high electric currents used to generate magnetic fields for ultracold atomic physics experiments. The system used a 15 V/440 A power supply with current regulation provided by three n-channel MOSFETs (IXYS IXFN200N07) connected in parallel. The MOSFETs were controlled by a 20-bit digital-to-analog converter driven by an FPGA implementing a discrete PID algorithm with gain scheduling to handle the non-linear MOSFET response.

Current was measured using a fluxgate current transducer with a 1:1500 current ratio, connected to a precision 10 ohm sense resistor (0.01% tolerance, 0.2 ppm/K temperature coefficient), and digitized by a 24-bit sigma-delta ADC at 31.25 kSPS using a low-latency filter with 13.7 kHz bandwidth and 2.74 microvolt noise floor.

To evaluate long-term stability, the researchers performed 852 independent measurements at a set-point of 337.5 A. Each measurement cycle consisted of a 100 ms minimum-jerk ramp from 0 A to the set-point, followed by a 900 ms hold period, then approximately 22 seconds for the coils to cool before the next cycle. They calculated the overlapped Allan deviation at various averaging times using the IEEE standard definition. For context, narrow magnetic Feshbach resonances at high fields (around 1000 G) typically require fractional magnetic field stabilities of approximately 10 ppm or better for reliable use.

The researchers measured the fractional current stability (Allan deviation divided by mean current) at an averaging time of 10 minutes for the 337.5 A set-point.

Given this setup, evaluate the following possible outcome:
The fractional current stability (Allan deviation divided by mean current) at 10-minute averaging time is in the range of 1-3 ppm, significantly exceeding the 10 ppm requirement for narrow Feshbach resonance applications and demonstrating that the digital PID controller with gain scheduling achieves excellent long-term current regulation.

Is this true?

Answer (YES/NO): NO